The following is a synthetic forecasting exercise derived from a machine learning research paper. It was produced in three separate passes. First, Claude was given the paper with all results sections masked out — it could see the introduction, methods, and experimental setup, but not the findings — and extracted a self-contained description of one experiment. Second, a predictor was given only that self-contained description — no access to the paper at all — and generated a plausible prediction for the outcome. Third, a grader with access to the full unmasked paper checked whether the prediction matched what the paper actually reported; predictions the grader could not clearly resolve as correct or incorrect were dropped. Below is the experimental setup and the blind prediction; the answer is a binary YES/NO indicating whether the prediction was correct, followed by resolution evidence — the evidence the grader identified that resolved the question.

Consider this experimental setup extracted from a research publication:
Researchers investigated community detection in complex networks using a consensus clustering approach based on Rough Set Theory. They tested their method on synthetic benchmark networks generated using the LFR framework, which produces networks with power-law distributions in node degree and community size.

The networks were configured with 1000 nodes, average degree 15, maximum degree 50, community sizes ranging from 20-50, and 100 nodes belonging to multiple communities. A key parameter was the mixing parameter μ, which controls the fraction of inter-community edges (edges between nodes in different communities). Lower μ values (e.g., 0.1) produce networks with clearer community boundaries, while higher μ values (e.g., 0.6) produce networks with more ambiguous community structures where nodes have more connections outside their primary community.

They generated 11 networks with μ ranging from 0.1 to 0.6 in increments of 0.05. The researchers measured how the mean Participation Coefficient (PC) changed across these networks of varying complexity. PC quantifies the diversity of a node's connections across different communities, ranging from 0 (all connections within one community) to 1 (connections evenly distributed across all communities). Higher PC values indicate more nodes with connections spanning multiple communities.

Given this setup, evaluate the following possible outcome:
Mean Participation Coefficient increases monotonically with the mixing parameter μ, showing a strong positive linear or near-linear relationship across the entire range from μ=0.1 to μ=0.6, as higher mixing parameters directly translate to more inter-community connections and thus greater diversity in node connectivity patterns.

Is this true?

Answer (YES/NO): NO